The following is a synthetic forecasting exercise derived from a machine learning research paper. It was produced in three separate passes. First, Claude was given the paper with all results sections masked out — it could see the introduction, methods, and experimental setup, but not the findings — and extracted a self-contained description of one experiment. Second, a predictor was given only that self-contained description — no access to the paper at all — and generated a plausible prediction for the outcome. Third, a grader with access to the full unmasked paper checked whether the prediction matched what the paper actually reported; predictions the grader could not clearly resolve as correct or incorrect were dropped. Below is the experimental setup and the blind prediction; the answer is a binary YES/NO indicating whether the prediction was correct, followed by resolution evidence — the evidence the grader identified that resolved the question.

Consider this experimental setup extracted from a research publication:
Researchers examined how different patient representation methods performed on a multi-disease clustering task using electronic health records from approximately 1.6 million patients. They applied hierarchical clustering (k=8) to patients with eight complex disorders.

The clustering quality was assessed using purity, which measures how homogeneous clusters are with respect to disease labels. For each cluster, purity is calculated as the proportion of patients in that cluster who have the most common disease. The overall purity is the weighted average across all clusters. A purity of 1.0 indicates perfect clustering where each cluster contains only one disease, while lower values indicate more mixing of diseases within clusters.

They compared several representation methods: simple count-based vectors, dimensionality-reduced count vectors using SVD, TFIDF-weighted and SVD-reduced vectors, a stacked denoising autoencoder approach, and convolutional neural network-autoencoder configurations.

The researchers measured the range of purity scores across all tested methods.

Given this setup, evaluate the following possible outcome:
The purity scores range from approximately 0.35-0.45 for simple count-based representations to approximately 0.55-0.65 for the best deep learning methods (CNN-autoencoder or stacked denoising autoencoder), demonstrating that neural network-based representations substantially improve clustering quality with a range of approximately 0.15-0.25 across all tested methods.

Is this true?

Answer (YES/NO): NO